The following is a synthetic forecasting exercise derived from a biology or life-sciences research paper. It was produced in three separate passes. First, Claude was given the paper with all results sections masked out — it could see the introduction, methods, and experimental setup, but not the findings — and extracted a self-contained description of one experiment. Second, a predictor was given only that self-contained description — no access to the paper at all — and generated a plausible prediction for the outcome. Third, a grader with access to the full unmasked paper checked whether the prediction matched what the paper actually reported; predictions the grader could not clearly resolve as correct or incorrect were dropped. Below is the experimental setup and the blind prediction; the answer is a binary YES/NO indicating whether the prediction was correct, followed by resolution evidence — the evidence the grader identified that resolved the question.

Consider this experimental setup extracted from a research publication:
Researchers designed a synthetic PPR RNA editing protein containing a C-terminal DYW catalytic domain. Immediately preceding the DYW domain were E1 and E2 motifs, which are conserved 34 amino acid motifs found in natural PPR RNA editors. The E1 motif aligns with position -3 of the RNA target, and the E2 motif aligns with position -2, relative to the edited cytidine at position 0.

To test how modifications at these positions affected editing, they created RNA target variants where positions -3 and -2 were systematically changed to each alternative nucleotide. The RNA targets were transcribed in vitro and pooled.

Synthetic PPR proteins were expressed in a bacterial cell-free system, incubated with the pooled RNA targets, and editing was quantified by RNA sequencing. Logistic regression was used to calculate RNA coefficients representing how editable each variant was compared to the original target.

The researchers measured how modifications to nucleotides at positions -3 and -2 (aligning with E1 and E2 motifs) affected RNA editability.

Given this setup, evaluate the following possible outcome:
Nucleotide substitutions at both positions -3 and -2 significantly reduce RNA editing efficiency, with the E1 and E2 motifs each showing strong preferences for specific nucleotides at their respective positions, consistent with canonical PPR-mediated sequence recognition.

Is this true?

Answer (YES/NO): NO